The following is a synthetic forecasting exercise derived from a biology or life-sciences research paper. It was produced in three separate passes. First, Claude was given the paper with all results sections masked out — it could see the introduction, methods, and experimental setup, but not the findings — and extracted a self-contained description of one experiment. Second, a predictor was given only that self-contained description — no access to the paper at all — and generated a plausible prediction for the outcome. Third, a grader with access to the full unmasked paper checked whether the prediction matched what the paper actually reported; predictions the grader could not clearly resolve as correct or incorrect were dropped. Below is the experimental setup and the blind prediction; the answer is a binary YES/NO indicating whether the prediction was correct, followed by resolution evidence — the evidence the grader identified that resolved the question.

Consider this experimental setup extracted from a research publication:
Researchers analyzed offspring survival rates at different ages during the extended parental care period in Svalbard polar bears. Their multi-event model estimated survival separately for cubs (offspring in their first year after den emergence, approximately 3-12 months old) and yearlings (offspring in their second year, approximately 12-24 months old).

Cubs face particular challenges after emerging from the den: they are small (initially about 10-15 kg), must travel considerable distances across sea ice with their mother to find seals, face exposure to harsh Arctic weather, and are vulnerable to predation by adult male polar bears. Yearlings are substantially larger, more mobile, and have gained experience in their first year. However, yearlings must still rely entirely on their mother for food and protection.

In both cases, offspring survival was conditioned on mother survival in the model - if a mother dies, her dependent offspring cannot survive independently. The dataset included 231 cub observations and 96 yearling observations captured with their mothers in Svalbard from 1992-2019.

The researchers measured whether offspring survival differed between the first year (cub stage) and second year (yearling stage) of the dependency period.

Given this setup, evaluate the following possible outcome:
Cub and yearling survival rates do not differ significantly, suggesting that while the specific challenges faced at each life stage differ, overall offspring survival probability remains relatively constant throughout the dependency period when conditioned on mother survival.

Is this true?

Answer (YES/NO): YES